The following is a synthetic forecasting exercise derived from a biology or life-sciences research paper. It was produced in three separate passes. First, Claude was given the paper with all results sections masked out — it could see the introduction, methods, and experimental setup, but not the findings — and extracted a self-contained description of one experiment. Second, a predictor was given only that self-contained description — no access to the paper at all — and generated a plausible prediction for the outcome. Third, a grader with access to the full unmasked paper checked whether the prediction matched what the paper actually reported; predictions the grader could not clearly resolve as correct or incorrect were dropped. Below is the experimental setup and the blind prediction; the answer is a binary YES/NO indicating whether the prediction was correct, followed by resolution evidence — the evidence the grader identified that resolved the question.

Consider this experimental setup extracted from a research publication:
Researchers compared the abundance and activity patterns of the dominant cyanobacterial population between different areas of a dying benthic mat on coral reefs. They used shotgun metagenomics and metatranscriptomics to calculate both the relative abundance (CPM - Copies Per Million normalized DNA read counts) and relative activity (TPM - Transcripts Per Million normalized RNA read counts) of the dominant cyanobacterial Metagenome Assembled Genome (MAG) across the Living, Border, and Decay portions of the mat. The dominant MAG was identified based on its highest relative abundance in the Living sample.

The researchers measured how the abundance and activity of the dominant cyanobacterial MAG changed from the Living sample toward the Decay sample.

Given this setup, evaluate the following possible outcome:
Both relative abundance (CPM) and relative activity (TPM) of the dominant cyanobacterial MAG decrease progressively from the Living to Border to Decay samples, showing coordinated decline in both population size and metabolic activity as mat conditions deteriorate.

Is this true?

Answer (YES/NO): YES